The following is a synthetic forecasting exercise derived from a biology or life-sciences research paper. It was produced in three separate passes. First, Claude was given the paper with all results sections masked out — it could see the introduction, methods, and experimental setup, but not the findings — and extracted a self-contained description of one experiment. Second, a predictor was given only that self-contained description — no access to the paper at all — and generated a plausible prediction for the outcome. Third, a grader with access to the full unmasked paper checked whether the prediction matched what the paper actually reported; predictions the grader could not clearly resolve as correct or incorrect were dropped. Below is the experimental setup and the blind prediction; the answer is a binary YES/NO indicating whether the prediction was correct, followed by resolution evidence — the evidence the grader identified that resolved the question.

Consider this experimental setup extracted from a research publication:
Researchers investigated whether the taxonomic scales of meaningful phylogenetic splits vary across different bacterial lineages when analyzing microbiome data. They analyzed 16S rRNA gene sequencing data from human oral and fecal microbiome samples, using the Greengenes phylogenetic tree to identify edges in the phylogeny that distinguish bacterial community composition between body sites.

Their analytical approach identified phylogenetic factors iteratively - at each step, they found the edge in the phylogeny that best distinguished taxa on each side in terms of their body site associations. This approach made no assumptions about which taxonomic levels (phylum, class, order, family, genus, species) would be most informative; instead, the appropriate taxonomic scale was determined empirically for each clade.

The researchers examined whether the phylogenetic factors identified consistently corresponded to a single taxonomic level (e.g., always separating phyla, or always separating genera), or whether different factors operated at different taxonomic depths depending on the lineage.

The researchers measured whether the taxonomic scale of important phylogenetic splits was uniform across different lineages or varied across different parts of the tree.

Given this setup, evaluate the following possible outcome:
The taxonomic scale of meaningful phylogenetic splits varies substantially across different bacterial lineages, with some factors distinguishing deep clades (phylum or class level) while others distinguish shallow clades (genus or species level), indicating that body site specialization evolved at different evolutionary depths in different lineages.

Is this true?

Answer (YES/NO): YES